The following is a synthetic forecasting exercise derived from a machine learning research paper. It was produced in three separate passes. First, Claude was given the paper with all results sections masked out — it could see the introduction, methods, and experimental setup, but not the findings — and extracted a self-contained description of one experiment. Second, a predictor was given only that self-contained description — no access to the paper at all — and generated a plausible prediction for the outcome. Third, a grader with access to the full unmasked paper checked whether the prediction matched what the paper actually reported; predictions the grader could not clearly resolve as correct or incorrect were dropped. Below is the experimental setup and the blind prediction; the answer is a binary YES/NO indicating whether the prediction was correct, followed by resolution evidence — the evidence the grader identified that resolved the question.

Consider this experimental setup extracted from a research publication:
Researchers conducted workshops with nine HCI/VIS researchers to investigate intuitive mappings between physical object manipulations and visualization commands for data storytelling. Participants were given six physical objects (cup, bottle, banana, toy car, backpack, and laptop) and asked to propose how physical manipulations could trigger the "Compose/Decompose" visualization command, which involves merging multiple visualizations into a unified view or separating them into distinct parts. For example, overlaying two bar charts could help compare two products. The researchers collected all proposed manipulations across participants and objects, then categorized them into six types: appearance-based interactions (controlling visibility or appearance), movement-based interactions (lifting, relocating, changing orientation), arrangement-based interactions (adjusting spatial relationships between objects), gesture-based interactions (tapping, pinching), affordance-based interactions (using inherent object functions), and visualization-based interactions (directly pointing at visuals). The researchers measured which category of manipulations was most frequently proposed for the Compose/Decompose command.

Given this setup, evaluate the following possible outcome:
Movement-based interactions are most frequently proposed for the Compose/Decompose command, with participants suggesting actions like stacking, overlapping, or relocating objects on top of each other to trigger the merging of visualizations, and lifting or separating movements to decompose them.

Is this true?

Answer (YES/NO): NO